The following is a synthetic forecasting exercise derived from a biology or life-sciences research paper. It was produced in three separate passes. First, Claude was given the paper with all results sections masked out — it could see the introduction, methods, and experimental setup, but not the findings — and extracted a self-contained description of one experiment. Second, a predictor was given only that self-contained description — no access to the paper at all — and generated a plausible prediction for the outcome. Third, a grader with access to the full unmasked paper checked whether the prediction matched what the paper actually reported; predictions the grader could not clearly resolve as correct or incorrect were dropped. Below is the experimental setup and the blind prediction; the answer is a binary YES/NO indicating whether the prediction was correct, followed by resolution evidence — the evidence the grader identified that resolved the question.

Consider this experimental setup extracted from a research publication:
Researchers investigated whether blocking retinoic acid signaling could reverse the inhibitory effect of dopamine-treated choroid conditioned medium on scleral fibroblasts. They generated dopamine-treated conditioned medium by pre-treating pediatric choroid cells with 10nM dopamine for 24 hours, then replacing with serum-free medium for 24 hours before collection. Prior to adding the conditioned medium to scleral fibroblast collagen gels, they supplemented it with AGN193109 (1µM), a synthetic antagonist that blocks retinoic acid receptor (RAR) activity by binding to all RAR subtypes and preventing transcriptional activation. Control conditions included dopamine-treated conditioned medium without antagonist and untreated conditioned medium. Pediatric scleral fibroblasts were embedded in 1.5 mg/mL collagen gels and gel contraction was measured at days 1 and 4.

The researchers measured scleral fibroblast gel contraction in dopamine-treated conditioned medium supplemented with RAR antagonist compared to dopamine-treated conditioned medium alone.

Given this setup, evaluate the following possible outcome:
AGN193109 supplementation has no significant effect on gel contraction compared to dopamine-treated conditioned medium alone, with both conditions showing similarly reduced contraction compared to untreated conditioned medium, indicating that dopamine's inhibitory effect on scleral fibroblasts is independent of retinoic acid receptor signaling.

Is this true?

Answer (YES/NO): NO